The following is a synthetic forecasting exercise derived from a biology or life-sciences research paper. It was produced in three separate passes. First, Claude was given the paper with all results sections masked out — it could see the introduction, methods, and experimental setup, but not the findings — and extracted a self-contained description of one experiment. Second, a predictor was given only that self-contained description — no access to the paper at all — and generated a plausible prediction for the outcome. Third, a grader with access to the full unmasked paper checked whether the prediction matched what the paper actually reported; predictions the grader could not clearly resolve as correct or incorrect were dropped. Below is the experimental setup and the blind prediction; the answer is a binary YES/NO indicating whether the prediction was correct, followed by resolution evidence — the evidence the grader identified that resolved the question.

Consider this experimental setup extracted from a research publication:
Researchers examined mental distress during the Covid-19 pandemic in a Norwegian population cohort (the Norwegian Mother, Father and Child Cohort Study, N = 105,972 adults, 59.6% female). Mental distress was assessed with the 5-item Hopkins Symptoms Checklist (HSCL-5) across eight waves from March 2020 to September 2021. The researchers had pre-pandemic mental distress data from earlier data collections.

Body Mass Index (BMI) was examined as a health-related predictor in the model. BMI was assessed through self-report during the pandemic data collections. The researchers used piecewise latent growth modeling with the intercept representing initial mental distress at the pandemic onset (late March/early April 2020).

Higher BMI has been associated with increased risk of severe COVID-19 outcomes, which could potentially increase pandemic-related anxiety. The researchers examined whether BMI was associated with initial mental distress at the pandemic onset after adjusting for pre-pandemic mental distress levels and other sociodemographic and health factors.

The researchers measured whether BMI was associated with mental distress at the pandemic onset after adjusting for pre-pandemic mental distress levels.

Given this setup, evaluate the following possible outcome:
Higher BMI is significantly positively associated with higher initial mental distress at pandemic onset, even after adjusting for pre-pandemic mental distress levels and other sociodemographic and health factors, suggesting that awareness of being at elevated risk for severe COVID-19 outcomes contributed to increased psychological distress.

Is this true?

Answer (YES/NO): YES